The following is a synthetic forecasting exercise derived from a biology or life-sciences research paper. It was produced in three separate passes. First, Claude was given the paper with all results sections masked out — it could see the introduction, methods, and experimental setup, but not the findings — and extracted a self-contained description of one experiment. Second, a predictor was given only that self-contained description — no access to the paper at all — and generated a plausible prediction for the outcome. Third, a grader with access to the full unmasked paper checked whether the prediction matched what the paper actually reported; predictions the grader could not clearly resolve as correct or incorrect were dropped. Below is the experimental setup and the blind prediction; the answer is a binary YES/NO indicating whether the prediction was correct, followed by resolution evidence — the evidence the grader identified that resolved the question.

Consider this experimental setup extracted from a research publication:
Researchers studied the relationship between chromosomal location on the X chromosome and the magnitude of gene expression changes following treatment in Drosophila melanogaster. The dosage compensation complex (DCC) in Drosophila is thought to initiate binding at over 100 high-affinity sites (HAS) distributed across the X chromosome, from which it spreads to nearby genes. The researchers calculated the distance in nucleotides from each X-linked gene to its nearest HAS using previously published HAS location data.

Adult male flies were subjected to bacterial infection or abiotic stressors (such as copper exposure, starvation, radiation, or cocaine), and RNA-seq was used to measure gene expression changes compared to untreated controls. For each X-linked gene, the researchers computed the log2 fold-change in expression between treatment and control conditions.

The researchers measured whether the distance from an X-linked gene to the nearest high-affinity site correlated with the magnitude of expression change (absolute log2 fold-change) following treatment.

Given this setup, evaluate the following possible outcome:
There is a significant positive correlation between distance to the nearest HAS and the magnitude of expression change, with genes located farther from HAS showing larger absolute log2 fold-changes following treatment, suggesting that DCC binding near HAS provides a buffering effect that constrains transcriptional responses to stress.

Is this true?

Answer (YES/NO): YES